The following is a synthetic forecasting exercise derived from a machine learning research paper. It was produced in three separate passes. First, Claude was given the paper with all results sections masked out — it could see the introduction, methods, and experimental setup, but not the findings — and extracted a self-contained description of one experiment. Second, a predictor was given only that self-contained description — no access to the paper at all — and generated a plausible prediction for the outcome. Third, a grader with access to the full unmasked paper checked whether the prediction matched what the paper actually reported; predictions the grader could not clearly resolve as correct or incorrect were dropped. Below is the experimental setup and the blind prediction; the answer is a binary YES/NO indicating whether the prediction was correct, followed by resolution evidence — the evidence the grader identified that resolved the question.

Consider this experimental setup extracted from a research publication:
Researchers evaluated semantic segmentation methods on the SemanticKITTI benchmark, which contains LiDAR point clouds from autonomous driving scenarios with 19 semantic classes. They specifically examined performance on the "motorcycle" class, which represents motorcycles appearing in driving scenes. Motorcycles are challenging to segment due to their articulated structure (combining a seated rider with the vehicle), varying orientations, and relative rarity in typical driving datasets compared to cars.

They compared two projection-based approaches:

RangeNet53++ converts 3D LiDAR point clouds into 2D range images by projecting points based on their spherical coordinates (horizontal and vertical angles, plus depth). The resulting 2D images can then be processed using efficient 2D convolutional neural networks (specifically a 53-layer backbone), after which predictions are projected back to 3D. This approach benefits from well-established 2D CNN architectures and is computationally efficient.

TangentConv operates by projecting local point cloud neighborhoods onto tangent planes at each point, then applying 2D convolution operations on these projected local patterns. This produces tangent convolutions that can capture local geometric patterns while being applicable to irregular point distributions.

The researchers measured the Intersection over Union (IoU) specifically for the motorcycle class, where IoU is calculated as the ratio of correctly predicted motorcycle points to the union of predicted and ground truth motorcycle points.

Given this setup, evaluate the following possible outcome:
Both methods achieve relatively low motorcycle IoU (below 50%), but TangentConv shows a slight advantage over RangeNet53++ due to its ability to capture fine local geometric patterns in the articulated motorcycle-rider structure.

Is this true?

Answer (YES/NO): NO